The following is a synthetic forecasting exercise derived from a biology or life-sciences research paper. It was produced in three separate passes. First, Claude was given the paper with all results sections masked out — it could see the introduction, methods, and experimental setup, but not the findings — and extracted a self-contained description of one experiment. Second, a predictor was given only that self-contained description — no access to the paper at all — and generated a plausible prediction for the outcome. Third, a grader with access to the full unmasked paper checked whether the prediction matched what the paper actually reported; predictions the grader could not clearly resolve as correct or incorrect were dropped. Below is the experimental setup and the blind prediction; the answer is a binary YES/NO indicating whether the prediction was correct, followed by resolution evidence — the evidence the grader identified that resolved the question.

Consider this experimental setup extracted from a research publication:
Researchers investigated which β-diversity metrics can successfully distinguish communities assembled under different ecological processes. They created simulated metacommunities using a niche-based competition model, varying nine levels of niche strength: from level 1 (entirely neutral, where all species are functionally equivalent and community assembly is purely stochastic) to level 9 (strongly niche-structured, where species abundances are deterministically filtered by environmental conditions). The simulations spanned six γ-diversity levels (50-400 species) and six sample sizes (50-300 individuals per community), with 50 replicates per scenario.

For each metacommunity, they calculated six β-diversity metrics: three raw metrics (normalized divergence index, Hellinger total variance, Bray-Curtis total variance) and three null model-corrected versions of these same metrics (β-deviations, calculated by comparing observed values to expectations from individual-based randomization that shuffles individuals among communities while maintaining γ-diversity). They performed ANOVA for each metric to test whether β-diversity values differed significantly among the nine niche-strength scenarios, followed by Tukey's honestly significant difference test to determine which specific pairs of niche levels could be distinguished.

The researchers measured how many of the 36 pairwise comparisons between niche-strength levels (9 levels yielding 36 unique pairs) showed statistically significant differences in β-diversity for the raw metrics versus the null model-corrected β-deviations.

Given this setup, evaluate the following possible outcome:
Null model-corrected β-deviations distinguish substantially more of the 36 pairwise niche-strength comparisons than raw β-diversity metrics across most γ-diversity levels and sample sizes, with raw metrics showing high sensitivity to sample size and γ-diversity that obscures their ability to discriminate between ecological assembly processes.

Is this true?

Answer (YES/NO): NO